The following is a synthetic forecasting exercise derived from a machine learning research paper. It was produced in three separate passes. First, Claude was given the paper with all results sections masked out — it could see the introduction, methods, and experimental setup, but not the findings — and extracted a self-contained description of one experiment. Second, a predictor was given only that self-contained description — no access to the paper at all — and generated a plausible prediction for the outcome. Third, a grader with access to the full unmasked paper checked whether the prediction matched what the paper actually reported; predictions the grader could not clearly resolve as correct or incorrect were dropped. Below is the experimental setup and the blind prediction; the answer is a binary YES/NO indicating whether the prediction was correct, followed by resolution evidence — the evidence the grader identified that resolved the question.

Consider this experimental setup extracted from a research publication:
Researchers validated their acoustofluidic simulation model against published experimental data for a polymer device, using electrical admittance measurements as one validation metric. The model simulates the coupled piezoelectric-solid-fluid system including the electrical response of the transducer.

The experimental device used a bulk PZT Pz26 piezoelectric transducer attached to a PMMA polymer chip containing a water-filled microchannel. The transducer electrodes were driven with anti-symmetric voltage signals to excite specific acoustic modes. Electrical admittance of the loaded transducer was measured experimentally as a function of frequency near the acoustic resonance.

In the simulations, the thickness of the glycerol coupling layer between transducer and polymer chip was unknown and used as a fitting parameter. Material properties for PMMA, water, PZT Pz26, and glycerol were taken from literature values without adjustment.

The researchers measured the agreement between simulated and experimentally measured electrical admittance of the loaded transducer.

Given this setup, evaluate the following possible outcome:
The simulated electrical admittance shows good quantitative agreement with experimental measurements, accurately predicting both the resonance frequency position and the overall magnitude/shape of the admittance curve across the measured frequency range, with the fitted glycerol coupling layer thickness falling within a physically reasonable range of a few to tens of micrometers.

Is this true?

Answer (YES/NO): NO